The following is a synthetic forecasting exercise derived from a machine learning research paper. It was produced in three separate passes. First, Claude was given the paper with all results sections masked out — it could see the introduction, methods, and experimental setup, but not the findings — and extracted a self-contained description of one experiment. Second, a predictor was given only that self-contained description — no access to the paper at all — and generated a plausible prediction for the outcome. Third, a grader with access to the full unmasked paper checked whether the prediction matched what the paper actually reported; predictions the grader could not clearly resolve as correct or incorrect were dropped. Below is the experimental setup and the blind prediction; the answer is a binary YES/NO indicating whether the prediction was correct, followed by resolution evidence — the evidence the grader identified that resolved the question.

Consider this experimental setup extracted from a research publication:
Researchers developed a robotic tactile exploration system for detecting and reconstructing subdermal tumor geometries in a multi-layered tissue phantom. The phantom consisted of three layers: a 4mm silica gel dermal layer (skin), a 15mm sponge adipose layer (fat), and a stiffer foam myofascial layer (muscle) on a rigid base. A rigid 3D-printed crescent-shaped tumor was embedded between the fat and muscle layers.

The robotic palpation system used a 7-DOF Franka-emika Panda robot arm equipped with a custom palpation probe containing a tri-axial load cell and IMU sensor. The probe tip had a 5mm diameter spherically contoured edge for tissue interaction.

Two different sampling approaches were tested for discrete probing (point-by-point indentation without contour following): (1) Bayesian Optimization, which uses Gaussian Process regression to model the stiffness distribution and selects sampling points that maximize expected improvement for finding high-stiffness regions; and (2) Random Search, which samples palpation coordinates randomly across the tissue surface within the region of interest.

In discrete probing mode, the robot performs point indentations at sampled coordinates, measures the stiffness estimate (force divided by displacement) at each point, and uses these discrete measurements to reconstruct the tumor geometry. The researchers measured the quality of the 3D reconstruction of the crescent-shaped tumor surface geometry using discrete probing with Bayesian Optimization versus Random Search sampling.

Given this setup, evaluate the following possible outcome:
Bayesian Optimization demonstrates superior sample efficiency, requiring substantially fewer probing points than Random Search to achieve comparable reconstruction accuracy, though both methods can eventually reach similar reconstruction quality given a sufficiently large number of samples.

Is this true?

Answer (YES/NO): NO